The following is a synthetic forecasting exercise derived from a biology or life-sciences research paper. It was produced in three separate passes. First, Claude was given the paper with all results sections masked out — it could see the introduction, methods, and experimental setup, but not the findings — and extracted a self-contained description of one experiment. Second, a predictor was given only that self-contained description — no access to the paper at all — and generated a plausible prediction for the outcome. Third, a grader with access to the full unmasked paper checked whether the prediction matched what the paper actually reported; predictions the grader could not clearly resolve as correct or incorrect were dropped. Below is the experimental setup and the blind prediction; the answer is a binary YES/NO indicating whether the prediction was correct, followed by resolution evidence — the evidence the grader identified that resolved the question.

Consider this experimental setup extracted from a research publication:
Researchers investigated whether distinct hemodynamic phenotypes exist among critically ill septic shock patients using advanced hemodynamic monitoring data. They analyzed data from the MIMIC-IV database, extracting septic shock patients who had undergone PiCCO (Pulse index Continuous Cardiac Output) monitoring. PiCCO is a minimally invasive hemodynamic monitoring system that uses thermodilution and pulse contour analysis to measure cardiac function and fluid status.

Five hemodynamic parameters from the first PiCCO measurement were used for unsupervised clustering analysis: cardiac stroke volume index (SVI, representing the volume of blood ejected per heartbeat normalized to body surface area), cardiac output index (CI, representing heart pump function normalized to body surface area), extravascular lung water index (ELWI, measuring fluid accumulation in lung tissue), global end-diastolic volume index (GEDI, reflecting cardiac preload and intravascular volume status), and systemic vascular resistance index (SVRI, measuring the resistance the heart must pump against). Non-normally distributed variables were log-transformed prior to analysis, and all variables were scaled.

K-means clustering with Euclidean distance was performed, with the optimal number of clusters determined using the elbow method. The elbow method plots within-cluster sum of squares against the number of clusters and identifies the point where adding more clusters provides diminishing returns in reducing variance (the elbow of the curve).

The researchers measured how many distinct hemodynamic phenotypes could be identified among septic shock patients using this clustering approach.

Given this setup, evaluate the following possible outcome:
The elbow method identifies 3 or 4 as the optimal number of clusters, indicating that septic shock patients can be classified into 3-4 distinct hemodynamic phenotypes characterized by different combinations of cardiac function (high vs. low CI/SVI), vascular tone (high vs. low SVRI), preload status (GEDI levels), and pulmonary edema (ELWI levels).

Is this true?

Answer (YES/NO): YES